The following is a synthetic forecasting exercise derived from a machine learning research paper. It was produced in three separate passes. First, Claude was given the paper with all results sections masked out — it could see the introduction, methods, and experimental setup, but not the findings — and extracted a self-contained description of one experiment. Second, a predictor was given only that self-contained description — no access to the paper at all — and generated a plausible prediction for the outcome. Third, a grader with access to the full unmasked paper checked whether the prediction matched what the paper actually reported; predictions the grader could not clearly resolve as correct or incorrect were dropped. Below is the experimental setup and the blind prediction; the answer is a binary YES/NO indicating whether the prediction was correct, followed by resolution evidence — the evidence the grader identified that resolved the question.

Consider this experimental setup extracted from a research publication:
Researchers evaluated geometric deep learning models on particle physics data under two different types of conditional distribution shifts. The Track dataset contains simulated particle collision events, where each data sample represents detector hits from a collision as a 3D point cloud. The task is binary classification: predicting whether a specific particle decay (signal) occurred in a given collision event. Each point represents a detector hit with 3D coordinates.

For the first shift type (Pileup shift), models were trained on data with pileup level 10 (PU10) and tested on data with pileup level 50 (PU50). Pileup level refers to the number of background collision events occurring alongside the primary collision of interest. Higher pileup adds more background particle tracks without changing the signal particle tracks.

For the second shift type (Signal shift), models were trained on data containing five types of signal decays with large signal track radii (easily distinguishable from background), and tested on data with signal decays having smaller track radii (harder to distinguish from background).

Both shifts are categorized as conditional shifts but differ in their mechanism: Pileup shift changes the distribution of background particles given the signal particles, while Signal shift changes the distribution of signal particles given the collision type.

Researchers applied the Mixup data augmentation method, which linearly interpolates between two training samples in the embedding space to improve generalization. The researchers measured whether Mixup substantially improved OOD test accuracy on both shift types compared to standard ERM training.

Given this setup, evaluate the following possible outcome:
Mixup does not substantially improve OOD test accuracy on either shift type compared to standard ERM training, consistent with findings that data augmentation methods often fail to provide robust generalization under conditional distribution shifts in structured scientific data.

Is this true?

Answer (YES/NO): NO